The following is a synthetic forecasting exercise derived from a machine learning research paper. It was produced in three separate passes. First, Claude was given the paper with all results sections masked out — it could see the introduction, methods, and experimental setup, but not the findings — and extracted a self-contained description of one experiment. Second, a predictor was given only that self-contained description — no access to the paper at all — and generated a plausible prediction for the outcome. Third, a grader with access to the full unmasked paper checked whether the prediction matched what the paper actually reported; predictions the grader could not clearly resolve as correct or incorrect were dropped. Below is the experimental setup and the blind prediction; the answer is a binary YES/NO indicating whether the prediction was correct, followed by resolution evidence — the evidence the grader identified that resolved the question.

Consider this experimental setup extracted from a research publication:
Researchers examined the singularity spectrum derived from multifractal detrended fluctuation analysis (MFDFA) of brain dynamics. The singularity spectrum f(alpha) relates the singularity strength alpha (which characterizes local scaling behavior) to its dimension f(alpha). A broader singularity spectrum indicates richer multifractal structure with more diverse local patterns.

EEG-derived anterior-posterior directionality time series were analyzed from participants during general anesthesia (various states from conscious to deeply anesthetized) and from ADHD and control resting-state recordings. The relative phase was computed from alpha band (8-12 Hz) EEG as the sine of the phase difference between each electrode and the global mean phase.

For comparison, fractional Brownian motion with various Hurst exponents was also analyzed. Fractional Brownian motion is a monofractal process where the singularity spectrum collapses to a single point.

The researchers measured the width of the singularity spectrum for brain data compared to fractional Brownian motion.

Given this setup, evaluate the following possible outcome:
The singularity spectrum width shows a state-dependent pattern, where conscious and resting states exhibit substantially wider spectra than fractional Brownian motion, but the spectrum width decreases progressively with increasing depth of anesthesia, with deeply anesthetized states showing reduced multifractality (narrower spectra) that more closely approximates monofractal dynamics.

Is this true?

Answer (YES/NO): NO